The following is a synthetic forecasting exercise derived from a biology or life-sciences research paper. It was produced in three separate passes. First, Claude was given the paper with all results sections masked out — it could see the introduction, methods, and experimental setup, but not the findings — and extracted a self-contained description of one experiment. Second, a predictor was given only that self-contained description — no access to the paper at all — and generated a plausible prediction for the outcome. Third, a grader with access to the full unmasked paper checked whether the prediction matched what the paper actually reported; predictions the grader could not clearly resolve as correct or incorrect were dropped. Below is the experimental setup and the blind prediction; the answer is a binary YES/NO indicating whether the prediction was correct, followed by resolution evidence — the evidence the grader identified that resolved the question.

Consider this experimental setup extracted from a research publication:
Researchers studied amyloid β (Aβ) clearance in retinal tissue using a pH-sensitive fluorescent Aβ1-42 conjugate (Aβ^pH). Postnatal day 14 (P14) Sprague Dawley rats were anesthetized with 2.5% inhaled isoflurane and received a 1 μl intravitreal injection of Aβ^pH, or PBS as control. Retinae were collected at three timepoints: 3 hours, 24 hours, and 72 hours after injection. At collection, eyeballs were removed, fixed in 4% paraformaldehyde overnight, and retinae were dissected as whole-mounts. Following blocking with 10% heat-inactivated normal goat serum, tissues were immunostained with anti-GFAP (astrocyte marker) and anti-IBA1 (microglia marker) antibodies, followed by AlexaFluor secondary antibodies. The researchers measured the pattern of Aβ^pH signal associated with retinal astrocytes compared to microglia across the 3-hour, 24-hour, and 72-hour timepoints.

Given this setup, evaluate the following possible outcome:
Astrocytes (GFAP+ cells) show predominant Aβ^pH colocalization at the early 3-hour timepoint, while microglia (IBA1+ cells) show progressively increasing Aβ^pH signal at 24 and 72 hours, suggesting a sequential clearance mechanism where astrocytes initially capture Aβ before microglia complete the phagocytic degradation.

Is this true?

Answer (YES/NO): NO